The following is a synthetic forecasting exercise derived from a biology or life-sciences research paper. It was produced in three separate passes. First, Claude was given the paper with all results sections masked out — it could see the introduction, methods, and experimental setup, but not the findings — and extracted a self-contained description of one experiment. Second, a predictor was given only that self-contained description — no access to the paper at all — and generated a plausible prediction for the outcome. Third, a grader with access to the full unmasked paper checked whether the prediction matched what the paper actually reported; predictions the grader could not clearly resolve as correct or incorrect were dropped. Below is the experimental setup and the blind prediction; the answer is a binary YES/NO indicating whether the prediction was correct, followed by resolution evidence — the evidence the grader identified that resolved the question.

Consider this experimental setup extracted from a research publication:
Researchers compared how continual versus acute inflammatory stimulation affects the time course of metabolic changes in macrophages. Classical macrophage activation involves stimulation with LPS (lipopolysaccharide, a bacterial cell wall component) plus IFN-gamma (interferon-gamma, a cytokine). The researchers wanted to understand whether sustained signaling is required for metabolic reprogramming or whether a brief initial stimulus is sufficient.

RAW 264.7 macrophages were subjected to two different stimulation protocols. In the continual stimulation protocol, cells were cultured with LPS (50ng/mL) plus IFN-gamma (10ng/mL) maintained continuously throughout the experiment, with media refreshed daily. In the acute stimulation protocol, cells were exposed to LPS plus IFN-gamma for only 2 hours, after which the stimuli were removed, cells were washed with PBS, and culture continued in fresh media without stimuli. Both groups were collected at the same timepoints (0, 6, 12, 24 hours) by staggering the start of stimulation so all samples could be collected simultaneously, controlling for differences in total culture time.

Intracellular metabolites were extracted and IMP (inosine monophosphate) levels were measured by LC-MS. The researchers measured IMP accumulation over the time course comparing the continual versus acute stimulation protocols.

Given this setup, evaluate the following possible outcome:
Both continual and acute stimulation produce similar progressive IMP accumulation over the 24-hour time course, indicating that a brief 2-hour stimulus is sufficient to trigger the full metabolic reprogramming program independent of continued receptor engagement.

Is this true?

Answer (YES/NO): NO